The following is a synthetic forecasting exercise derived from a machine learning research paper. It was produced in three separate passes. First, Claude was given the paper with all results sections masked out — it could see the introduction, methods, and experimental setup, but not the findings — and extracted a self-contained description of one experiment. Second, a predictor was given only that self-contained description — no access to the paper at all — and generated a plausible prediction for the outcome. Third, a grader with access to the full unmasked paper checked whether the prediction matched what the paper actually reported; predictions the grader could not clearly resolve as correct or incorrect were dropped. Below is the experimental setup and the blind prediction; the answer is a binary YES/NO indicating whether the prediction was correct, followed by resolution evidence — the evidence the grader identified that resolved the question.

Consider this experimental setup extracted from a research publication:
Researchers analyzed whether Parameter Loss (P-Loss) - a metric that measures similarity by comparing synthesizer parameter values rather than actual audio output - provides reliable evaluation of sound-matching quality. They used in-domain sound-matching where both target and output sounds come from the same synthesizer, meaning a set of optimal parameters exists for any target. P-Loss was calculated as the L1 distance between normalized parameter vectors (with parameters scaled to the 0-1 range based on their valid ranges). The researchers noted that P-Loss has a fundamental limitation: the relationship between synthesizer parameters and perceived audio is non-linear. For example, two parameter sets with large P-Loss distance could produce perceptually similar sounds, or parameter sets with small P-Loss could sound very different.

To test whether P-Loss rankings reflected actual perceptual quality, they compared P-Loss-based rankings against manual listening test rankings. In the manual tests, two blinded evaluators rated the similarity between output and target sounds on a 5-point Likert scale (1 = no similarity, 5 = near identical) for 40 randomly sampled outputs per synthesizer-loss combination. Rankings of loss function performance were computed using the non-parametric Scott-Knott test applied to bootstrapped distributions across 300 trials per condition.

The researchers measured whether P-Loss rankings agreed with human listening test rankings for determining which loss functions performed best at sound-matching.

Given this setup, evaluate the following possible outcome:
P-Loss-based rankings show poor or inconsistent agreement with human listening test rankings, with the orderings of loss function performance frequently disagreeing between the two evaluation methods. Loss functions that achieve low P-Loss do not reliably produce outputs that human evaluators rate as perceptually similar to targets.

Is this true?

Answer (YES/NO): NO